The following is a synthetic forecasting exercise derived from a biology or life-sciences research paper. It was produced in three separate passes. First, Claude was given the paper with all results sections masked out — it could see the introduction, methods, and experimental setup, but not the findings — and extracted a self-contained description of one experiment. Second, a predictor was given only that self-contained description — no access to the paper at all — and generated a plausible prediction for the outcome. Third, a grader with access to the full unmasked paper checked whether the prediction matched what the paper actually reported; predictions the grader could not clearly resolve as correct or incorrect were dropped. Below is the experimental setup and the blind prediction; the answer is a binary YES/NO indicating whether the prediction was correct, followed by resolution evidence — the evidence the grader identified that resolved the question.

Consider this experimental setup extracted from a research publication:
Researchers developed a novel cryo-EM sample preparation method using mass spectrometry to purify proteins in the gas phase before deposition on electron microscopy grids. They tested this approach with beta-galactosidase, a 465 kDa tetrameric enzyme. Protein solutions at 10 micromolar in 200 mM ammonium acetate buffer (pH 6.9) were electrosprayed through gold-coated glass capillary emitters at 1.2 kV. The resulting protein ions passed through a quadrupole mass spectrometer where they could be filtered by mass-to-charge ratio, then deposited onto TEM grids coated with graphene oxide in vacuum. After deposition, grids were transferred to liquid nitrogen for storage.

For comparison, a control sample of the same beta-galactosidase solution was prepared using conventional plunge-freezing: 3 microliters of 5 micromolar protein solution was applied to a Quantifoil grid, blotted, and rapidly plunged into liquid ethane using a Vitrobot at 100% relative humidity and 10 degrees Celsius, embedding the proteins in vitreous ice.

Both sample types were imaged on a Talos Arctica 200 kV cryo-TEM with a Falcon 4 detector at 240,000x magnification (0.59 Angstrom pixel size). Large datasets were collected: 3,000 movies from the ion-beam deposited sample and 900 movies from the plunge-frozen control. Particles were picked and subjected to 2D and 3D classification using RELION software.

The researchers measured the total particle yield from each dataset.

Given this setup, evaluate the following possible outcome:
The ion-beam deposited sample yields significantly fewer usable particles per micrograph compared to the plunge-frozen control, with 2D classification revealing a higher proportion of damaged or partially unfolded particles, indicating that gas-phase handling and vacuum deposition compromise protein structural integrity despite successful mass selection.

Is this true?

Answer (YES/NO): NO